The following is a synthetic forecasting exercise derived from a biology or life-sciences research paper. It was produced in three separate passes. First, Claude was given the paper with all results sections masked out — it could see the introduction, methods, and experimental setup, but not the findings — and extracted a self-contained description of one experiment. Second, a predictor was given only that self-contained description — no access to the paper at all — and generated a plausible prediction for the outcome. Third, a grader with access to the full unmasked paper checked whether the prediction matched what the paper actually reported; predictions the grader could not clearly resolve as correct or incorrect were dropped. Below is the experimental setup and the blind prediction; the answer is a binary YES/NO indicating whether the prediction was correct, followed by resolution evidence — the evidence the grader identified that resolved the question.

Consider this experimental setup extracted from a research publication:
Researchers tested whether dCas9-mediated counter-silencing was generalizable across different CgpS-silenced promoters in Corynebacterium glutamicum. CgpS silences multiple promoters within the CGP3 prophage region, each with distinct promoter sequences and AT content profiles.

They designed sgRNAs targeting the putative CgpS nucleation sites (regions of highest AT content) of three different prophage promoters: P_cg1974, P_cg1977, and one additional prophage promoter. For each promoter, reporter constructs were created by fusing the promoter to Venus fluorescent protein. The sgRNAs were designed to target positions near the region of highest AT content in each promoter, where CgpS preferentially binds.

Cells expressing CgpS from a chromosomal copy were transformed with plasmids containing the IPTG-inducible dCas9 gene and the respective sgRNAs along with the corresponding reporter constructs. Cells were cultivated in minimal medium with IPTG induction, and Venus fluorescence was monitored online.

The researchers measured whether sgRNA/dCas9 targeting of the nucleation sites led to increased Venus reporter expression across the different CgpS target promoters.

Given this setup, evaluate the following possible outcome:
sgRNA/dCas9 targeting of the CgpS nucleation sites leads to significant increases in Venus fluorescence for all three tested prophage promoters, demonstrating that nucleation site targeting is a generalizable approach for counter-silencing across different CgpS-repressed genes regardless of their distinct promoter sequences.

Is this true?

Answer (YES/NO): NO